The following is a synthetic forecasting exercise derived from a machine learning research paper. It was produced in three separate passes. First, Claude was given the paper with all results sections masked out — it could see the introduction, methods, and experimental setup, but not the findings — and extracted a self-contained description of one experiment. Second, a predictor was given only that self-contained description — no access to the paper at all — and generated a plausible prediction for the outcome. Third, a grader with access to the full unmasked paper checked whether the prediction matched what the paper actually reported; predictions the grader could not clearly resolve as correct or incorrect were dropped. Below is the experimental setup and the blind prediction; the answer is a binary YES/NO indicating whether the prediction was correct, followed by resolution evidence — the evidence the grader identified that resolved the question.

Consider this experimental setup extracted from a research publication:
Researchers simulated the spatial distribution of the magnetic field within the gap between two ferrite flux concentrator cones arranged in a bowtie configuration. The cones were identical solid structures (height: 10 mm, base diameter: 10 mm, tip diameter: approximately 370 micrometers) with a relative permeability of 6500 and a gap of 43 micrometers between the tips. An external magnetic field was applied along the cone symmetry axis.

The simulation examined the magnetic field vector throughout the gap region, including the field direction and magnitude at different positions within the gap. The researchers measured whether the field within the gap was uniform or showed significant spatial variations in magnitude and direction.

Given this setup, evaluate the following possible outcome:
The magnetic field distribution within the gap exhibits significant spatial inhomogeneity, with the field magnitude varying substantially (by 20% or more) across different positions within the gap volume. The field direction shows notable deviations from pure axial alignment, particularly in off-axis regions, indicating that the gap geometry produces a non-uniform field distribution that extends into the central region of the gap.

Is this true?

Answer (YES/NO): NO